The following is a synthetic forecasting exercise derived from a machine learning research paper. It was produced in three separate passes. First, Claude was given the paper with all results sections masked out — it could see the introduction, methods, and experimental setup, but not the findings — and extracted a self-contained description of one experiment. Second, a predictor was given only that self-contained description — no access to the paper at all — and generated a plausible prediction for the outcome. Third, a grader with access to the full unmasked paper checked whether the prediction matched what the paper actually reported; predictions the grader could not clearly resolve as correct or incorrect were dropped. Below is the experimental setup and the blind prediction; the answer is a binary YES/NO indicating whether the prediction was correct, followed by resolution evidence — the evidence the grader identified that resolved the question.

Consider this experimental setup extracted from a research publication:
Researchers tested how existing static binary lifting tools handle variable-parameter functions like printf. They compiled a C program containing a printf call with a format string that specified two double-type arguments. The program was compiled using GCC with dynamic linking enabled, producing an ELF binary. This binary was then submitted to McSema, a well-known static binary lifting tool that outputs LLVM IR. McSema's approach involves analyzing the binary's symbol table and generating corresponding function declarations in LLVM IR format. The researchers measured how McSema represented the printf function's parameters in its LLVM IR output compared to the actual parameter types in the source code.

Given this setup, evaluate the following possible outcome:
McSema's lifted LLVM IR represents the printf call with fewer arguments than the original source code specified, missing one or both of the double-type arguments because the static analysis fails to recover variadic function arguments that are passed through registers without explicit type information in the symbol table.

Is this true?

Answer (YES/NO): NO